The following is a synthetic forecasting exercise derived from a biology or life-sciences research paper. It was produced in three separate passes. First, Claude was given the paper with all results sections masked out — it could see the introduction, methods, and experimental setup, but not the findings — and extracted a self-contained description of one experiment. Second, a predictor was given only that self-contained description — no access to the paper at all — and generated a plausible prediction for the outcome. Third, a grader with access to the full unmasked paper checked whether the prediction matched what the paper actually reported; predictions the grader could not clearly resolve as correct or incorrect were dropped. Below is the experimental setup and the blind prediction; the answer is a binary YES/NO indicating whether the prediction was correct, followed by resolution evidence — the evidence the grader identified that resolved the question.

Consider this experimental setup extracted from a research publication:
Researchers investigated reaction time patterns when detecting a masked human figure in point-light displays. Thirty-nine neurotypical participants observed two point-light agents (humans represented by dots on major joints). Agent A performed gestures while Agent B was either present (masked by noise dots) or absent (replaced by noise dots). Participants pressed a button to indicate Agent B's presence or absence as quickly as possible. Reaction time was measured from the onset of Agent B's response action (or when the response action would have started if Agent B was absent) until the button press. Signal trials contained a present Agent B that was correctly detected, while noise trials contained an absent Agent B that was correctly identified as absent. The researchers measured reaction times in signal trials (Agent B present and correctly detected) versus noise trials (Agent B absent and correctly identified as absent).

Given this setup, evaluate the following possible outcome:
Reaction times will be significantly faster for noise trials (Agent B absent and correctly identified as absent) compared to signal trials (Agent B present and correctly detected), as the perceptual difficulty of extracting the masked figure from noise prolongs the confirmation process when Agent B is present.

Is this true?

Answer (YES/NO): NO